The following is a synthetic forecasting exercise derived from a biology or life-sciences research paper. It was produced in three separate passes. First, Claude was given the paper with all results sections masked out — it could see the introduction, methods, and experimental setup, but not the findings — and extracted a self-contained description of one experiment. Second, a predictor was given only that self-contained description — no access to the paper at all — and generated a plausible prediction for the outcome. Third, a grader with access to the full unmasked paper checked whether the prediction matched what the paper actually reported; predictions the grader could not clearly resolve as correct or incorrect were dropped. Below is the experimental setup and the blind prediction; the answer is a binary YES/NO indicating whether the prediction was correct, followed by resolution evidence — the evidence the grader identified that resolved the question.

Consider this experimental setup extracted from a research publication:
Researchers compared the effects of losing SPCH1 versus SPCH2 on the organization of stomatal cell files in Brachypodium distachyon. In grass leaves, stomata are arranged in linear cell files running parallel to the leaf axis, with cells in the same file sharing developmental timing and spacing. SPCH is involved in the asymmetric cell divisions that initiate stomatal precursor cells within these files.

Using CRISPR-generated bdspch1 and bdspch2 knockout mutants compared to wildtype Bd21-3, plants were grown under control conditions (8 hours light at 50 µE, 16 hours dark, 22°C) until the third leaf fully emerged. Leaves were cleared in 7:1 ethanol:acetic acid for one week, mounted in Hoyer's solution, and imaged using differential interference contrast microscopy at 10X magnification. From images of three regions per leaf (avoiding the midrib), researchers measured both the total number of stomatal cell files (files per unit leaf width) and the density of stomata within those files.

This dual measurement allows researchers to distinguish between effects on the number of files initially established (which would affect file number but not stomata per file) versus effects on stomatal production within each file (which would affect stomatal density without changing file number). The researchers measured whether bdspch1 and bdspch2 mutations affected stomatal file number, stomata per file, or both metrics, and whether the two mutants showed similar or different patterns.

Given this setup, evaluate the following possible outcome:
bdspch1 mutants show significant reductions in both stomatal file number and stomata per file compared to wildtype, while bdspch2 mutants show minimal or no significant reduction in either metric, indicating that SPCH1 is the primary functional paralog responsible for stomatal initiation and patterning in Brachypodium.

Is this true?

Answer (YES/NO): NO